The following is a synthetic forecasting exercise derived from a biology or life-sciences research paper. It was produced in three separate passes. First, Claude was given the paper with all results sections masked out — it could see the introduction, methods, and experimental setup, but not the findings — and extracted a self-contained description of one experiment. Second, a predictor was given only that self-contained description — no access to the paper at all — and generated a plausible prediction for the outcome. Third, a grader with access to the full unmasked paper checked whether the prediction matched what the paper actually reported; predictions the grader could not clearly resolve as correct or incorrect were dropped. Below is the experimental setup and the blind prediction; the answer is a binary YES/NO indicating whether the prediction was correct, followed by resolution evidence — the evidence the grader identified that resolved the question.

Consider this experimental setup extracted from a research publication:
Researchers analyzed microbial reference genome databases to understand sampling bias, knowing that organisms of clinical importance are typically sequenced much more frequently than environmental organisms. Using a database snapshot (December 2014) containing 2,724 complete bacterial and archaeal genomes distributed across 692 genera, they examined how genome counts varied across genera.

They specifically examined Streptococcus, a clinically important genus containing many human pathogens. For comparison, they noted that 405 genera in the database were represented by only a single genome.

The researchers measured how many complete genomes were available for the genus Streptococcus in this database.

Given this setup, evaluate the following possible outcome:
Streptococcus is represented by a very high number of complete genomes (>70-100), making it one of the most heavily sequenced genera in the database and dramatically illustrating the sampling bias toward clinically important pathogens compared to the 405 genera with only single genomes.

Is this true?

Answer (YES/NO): YES